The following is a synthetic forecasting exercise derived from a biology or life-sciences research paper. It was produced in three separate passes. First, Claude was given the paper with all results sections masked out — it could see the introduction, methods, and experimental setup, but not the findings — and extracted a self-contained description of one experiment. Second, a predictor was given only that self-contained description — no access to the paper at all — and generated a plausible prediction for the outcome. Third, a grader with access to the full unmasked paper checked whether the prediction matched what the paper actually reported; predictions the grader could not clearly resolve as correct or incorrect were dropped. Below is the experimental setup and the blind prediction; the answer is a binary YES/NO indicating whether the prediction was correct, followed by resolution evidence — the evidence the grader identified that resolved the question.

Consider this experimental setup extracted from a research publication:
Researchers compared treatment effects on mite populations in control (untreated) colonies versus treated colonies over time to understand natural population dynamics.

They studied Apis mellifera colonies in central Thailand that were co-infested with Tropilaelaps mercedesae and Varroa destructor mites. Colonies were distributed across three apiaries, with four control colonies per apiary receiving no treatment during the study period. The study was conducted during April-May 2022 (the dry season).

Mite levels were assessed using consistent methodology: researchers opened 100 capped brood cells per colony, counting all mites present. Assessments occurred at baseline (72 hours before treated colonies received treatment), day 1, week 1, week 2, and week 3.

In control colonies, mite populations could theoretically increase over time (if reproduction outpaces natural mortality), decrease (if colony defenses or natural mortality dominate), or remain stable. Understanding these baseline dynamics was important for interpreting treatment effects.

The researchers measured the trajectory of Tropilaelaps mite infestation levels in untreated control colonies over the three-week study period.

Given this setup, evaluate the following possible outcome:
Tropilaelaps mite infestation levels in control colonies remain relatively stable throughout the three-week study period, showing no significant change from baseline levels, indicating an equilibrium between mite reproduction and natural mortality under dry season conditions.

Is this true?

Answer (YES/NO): NO